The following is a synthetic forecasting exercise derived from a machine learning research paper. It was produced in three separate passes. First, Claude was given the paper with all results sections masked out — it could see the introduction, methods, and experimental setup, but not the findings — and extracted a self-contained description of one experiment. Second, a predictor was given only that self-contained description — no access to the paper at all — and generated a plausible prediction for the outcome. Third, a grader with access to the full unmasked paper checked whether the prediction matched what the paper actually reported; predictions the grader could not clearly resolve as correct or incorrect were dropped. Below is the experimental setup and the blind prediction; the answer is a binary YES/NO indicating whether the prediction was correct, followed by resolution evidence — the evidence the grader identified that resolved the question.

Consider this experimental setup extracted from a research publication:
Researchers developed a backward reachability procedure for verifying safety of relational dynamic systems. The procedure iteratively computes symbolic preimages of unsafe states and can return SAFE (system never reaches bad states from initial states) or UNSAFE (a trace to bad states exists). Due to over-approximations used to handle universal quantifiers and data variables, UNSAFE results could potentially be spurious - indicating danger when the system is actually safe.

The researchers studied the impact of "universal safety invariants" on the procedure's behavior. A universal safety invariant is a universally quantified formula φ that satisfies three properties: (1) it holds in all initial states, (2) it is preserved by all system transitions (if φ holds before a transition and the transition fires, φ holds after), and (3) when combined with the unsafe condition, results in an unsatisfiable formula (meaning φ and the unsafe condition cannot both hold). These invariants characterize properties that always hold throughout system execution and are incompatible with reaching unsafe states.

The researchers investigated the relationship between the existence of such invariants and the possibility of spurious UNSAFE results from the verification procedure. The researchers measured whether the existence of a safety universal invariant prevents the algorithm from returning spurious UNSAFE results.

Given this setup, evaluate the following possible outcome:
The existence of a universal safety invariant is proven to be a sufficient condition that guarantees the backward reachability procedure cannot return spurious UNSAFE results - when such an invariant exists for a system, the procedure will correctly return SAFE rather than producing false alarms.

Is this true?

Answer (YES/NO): YES